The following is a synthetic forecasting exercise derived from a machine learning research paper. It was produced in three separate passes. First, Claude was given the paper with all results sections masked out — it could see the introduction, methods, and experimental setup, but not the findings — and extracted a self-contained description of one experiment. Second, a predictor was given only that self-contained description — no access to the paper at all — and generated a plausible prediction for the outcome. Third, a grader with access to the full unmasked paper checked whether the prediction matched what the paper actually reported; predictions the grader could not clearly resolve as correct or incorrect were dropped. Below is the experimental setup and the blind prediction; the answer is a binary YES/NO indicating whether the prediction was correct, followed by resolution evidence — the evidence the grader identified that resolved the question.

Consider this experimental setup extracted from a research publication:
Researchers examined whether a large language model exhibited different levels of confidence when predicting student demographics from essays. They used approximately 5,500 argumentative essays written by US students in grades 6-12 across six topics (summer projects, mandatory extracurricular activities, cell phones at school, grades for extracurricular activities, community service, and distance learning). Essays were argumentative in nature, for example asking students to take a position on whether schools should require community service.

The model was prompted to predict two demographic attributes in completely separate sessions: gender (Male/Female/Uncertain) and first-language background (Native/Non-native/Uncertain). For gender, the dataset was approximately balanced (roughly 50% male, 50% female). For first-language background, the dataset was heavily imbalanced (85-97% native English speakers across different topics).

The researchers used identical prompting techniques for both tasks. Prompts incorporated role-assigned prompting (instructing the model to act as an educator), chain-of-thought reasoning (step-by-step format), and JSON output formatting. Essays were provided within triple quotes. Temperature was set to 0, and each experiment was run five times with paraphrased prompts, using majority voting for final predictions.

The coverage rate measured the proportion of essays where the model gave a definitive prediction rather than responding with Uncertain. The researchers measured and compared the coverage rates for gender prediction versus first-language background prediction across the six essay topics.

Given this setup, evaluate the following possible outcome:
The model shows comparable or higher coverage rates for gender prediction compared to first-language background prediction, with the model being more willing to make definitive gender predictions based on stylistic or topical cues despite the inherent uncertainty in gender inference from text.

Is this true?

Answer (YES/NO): NO